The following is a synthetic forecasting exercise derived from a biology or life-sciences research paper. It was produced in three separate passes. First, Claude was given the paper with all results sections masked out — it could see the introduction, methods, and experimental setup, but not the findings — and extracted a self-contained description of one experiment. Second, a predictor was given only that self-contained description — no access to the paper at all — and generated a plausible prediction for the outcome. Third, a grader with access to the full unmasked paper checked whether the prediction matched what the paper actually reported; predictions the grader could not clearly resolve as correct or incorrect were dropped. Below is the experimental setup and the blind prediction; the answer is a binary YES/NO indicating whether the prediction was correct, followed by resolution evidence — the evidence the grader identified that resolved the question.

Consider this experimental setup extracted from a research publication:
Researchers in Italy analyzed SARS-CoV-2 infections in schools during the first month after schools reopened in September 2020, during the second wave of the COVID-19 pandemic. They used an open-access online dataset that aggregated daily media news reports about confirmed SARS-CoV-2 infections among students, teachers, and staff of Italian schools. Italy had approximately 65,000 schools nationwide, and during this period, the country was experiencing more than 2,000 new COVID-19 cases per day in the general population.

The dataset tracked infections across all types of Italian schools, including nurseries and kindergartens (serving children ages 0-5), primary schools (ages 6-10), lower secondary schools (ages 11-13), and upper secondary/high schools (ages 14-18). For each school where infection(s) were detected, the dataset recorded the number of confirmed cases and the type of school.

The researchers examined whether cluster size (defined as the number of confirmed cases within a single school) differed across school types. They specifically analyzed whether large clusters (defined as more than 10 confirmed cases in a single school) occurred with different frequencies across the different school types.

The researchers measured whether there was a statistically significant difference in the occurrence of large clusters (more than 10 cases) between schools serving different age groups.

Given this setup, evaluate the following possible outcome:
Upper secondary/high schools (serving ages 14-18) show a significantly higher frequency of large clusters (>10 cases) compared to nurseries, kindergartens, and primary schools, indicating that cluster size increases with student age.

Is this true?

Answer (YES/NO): YES